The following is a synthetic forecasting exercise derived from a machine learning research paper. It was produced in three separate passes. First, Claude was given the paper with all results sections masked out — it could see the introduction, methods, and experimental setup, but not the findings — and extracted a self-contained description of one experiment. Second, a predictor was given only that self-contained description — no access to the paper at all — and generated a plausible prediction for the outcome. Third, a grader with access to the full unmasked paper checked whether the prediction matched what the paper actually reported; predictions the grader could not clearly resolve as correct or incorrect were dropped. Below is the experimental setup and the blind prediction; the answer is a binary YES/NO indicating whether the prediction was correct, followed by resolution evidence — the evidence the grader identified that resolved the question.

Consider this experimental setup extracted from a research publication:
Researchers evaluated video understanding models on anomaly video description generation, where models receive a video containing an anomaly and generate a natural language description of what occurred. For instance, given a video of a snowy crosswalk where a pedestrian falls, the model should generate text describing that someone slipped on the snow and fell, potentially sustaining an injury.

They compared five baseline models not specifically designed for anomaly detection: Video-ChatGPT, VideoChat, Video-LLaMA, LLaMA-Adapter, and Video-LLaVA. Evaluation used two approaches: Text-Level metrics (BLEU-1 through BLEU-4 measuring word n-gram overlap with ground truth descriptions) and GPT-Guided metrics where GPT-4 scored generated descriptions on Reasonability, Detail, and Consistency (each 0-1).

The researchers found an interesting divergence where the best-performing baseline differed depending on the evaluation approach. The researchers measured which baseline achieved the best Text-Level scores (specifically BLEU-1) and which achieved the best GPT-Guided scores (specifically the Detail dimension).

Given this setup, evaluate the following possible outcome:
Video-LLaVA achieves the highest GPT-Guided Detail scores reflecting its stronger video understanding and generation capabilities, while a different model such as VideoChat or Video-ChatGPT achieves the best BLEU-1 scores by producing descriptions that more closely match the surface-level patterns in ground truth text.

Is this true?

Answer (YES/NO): NO